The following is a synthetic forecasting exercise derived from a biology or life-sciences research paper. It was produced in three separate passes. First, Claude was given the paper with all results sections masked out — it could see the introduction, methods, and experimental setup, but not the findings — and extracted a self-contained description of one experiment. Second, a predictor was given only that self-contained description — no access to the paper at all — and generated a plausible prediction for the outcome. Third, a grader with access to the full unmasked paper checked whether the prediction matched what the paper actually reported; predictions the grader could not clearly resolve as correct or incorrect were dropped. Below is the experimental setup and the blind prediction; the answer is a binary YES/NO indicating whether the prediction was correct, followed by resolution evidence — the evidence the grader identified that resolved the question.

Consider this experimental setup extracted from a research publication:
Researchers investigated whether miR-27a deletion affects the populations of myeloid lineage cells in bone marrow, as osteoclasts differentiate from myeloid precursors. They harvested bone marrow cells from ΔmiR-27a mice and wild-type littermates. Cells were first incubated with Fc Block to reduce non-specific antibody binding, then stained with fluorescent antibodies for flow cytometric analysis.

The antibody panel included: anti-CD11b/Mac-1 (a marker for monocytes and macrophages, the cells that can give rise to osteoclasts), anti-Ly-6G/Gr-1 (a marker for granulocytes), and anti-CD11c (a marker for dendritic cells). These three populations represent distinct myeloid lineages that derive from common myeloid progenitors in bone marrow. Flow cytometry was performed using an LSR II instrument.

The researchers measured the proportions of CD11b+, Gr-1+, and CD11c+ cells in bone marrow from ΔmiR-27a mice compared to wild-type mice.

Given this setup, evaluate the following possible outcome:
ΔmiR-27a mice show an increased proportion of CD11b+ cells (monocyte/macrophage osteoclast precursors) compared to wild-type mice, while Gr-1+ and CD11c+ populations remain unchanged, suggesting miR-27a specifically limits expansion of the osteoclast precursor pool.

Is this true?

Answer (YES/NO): NO